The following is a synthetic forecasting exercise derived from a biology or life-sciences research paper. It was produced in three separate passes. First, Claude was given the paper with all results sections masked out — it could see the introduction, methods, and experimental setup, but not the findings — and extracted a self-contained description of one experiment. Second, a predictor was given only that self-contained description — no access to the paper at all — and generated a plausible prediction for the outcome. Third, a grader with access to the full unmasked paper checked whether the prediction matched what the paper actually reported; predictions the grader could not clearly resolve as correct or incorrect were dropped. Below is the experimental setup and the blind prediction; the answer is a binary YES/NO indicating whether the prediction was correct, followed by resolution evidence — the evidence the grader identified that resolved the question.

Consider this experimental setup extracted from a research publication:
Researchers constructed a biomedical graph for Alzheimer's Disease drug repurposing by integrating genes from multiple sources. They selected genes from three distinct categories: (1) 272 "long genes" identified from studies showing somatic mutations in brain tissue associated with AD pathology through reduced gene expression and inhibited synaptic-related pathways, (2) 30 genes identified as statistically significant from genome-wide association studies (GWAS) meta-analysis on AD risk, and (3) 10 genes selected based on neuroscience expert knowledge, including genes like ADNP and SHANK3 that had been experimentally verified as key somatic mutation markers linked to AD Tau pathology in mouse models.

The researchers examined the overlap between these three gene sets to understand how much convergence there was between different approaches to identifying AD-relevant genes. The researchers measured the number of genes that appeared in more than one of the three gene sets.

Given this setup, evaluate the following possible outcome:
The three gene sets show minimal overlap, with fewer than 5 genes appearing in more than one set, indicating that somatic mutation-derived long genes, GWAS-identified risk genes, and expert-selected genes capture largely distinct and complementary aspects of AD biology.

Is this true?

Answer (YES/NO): YES